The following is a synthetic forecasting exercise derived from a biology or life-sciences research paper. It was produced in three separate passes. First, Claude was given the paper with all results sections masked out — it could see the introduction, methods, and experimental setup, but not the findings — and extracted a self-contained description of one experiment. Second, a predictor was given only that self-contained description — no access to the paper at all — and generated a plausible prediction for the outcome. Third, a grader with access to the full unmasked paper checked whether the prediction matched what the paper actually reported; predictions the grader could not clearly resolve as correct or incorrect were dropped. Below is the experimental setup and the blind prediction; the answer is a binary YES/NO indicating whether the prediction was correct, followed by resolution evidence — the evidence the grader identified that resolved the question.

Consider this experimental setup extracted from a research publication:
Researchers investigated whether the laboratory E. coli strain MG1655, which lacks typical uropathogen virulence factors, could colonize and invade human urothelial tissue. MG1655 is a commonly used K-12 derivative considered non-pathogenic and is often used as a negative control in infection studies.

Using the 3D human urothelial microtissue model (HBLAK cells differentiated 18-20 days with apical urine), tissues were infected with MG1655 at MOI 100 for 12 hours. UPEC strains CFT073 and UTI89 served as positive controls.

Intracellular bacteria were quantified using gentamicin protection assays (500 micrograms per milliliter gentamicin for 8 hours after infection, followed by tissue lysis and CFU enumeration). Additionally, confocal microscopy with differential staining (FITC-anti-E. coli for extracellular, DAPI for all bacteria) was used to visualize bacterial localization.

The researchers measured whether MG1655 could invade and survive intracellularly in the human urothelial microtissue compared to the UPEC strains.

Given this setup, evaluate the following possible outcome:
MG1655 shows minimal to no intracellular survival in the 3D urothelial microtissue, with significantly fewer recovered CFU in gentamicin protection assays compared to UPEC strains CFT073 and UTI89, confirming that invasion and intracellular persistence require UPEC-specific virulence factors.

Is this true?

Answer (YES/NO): NO